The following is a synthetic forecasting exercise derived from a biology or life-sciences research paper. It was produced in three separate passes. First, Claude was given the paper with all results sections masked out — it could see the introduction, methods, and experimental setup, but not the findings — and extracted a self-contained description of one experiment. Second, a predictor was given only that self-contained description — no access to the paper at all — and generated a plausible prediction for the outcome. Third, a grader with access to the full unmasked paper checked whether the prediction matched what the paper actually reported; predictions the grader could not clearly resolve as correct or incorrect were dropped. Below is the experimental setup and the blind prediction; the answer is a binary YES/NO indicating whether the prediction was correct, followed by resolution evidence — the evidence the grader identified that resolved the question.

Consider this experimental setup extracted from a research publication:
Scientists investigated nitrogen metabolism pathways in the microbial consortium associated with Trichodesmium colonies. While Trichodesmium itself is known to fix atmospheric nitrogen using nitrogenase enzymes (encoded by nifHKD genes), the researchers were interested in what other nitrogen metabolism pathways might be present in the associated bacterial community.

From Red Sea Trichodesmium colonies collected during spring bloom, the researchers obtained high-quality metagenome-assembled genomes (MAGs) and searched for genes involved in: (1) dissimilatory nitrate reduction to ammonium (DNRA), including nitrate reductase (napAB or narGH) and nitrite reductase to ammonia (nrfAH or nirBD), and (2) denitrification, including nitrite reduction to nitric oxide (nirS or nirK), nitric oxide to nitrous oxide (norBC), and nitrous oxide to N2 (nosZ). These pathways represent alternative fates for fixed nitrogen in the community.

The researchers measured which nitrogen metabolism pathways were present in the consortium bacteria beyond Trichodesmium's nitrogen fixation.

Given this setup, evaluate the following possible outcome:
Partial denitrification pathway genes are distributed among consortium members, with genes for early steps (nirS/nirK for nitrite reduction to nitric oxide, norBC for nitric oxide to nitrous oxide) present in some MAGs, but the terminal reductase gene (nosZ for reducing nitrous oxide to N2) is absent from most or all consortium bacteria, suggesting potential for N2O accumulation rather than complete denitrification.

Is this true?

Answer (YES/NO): NO